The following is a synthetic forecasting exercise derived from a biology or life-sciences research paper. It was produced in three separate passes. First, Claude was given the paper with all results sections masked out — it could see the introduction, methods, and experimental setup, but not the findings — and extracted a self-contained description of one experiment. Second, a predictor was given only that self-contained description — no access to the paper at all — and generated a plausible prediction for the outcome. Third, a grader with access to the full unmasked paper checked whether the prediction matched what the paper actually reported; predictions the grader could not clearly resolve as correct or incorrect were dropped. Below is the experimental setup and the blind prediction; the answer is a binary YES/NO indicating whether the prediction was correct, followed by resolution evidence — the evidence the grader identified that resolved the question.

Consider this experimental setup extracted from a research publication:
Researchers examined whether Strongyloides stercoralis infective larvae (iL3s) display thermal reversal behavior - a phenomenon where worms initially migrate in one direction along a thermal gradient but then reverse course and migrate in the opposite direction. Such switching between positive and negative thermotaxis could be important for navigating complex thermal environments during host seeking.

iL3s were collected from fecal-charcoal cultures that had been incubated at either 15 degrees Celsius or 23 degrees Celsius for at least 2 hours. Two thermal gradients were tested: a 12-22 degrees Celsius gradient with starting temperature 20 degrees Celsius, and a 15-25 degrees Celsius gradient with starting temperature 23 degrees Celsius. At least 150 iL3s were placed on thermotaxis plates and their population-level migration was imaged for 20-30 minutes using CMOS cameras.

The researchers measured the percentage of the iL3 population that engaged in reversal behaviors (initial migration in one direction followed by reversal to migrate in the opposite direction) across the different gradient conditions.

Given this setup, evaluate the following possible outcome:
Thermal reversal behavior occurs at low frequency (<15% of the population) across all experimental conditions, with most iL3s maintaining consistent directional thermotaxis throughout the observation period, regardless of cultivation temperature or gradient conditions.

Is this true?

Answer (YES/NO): NO